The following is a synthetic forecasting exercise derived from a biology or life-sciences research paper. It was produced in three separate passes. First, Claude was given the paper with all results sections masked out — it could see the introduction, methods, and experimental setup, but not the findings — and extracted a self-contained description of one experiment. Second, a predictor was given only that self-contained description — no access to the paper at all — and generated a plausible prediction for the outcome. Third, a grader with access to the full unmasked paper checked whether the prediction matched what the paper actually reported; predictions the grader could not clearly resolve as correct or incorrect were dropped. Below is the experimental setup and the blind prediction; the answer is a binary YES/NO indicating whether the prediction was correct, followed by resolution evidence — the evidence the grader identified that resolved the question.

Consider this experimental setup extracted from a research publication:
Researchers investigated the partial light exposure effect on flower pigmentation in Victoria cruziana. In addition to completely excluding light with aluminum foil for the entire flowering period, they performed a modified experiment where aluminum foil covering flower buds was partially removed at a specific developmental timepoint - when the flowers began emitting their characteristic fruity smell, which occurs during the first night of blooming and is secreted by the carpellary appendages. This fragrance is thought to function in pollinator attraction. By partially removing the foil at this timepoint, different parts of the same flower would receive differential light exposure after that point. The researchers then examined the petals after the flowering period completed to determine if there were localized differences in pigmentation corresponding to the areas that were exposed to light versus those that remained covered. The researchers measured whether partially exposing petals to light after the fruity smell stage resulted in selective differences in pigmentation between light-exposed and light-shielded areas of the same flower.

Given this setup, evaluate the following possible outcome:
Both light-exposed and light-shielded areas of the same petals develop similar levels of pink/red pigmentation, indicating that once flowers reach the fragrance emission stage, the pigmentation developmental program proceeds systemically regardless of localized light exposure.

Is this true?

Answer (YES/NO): NO